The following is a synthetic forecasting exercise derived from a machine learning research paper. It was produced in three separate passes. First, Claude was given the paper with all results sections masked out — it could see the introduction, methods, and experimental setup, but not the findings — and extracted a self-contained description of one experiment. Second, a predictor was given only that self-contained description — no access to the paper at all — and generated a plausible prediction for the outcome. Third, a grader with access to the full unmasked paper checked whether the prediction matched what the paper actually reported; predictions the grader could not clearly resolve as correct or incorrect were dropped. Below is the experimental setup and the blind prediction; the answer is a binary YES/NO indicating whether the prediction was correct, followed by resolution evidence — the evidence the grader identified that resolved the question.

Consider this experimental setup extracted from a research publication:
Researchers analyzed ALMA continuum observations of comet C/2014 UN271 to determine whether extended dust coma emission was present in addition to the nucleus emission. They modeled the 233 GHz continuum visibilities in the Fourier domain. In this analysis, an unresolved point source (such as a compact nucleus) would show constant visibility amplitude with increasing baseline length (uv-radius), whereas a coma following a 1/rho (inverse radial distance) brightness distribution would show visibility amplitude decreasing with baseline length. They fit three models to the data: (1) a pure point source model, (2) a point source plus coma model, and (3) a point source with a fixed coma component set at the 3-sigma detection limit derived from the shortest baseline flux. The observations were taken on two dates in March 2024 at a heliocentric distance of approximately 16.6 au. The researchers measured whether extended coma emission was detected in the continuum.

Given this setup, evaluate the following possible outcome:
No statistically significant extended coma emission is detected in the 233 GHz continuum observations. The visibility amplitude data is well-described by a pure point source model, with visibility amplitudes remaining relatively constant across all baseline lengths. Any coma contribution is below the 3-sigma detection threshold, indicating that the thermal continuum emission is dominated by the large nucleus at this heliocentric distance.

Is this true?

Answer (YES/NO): NO